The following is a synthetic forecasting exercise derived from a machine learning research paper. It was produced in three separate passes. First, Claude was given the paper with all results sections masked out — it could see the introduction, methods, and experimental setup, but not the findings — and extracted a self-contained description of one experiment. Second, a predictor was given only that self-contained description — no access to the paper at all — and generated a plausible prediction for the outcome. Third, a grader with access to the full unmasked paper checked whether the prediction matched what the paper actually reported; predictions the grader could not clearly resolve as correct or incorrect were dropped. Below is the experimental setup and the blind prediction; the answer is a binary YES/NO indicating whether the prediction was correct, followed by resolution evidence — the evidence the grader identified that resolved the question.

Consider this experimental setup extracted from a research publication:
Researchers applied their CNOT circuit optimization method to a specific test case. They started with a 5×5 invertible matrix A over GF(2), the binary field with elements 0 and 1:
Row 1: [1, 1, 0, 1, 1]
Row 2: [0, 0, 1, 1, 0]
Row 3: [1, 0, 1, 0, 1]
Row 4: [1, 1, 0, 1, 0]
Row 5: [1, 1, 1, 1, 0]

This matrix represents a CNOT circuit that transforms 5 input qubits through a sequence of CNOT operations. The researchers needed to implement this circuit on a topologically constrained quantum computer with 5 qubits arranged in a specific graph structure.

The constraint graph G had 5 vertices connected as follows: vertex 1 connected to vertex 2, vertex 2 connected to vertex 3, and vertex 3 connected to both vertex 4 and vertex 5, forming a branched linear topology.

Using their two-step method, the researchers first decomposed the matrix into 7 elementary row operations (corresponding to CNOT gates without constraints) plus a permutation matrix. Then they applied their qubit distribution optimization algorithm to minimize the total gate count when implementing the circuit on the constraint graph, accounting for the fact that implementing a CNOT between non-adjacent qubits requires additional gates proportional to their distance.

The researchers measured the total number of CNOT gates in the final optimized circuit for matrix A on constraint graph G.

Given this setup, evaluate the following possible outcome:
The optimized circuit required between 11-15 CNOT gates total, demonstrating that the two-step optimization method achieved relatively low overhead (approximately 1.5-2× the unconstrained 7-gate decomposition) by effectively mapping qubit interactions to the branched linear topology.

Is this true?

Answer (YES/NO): NO